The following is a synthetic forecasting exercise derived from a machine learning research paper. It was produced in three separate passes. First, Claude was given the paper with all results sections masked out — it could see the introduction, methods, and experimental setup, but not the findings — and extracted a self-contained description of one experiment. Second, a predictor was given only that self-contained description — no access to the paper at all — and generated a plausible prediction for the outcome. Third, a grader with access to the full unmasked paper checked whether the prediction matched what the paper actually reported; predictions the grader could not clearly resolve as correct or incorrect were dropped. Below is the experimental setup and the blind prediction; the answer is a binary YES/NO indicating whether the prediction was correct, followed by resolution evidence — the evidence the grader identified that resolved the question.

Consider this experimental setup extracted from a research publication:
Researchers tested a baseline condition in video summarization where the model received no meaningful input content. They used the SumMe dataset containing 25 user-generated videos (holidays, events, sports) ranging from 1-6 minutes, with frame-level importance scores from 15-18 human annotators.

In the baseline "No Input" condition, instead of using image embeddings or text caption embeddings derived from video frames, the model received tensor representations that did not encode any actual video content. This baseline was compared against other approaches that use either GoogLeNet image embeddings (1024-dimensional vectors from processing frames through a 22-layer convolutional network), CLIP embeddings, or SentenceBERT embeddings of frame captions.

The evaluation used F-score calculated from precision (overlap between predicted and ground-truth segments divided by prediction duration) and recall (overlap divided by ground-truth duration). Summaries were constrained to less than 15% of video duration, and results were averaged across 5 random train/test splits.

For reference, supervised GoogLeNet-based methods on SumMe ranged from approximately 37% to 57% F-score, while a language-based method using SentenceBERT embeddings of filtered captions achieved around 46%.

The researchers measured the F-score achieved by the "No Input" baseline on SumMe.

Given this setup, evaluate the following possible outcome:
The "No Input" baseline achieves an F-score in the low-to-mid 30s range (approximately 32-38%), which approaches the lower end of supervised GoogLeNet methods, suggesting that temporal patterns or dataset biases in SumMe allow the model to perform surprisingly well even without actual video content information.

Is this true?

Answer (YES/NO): NO